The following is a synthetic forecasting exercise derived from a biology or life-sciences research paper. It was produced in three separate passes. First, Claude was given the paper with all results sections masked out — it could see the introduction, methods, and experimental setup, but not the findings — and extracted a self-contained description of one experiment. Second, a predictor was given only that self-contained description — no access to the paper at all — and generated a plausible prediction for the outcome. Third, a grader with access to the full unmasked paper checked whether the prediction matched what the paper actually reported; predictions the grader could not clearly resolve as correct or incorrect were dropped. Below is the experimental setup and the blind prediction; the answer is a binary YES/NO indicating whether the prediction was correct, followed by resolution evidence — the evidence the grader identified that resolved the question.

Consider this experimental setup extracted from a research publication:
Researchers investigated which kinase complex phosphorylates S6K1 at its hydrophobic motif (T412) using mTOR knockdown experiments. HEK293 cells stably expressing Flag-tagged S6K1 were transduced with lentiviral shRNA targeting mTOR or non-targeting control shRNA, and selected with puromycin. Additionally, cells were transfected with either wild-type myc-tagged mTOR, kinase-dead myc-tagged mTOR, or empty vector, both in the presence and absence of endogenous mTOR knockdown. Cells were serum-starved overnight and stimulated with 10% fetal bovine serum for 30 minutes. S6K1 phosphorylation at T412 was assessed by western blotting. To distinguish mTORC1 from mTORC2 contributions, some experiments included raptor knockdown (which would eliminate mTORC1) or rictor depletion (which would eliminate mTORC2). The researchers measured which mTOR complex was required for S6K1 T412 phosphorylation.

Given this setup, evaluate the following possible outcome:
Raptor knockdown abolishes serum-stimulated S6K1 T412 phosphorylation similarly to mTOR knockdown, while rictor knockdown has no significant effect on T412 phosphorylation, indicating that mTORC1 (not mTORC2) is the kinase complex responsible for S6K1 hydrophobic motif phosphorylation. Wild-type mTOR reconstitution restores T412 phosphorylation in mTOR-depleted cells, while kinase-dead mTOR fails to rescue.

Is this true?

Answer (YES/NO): NO